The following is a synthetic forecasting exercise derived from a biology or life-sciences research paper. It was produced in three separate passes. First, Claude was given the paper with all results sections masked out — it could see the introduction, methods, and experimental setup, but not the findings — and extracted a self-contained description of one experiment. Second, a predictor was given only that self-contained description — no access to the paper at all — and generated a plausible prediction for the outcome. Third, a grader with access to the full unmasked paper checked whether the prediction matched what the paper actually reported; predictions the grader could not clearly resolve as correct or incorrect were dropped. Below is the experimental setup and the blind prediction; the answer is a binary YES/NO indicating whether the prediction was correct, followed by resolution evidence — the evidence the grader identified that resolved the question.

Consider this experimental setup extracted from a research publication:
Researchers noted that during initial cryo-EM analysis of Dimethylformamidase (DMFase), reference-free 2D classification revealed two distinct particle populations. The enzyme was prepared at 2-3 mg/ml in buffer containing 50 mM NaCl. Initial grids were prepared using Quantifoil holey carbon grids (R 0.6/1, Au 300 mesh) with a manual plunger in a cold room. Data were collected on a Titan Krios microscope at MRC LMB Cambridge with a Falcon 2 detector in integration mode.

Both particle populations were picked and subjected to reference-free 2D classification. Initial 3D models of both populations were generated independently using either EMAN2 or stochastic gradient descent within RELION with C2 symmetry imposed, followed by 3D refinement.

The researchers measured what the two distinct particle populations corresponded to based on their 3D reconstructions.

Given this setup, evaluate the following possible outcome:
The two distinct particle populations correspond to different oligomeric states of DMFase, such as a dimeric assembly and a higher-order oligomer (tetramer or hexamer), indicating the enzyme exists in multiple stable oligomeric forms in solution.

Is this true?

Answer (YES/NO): YES